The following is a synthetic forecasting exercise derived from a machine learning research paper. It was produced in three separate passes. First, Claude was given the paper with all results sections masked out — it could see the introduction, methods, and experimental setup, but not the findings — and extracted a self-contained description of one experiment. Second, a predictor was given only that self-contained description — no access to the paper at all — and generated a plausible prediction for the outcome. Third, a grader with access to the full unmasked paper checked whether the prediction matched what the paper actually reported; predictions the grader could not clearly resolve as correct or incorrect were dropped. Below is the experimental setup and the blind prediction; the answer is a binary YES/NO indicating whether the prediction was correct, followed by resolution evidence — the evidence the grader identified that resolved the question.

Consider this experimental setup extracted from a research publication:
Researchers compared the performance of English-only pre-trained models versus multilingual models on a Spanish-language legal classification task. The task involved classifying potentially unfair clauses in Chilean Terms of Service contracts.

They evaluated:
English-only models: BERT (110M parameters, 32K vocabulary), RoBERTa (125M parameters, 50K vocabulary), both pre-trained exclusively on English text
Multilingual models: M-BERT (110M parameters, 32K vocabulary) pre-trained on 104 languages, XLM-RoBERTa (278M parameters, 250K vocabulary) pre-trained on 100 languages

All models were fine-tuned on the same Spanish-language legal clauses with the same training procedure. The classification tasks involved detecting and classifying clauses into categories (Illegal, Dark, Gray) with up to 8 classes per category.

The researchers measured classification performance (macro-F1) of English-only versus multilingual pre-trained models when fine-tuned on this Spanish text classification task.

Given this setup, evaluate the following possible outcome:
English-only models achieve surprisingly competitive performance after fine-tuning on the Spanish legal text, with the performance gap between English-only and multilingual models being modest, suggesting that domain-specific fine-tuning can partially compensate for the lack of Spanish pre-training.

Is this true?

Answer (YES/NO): YES